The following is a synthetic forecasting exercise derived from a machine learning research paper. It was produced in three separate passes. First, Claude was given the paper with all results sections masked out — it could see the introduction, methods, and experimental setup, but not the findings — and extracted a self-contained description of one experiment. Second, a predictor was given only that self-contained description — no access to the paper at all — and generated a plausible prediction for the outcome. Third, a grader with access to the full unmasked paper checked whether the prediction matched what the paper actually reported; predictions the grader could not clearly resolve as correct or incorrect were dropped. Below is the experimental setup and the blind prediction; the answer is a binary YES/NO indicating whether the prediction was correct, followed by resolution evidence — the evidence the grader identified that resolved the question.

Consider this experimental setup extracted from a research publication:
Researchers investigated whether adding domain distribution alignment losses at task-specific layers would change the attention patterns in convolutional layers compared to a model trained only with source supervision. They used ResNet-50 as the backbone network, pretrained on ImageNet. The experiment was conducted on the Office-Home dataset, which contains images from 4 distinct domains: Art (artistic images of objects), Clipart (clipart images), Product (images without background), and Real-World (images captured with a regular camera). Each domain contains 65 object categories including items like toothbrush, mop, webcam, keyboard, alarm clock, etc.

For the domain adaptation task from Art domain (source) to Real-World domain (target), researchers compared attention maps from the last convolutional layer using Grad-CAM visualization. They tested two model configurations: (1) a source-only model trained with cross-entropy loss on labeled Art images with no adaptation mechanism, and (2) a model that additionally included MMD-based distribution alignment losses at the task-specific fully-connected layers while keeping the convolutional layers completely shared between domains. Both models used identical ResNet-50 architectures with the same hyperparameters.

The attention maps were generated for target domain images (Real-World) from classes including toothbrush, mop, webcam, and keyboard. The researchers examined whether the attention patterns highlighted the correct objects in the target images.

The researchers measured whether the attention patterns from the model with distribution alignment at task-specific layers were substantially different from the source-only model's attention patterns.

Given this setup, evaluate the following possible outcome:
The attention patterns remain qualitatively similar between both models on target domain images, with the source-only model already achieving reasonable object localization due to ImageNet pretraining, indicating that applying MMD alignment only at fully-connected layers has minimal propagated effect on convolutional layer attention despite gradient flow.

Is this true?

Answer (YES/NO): NO